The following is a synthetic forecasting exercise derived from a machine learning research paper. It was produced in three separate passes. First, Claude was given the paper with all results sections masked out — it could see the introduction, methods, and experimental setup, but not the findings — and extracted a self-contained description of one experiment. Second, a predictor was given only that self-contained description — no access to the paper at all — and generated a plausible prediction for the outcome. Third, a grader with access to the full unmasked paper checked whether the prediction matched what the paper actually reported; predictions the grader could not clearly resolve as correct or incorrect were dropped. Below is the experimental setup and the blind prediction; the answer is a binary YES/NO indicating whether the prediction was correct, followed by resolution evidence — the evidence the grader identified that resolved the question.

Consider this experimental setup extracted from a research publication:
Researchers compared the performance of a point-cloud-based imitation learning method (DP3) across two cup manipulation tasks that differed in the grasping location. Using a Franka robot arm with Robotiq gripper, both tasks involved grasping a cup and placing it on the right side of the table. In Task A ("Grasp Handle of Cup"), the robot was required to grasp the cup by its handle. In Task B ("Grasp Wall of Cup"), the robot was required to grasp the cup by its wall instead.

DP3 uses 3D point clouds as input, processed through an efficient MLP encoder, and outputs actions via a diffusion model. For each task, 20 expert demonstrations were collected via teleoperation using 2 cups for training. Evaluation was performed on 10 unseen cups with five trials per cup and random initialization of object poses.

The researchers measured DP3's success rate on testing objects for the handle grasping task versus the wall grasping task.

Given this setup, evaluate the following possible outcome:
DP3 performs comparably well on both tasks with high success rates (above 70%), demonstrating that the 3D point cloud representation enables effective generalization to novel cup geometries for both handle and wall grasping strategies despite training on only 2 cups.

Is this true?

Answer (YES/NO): NO